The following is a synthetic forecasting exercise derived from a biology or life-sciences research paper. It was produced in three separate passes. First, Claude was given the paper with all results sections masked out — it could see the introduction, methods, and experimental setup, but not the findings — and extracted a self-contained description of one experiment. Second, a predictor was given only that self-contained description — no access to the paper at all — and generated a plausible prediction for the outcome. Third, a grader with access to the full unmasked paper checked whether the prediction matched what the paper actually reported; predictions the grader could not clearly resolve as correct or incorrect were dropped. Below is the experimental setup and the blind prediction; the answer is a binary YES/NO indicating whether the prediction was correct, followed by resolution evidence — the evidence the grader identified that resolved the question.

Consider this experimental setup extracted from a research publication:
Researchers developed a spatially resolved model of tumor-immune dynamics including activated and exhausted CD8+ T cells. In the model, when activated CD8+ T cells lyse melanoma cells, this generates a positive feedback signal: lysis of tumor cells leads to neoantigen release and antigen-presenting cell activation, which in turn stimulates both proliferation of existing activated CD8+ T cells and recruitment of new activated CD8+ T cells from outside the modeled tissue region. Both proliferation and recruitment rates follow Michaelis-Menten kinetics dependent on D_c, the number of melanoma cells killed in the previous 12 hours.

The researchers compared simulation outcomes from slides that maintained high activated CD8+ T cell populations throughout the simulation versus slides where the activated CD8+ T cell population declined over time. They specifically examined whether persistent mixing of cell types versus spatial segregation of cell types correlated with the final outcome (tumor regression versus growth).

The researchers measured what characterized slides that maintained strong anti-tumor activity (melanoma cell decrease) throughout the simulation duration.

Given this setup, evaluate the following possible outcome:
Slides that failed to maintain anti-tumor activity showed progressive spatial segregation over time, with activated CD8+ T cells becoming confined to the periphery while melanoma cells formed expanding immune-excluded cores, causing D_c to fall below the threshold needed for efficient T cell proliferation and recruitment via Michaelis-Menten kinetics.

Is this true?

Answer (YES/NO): NO